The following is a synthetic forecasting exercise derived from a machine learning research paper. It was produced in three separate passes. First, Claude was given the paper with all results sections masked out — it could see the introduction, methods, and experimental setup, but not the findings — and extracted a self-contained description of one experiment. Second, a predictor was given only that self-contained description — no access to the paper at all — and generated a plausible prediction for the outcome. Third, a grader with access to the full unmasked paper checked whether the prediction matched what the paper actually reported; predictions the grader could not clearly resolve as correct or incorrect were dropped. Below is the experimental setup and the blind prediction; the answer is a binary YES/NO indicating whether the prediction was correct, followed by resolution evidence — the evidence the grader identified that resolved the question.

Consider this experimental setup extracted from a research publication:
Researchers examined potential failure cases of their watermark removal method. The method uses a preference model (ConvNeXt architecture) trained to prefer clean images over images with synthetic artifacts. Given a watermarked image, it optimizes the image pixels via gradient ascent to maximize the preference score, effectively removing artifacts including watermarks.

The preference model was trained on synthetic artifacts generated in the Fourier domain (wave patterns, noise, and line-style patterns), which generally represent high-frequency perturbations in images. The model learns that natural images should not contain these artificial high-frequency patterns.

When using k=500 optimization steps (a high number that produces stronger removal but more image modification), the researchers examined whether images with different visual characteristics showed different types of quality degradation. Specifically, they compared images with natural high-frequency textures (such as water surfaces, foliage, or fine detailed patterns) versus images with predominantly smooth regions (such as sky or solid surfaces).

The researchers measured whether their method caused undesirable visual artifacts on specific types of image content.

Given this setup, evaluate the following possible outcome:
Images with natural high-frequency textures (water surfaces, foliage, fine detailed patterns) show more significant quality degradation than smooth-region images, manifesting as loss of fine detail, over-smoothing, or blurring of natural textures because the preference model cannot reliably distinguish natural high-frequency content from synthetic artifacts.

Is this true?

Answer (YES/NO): YES